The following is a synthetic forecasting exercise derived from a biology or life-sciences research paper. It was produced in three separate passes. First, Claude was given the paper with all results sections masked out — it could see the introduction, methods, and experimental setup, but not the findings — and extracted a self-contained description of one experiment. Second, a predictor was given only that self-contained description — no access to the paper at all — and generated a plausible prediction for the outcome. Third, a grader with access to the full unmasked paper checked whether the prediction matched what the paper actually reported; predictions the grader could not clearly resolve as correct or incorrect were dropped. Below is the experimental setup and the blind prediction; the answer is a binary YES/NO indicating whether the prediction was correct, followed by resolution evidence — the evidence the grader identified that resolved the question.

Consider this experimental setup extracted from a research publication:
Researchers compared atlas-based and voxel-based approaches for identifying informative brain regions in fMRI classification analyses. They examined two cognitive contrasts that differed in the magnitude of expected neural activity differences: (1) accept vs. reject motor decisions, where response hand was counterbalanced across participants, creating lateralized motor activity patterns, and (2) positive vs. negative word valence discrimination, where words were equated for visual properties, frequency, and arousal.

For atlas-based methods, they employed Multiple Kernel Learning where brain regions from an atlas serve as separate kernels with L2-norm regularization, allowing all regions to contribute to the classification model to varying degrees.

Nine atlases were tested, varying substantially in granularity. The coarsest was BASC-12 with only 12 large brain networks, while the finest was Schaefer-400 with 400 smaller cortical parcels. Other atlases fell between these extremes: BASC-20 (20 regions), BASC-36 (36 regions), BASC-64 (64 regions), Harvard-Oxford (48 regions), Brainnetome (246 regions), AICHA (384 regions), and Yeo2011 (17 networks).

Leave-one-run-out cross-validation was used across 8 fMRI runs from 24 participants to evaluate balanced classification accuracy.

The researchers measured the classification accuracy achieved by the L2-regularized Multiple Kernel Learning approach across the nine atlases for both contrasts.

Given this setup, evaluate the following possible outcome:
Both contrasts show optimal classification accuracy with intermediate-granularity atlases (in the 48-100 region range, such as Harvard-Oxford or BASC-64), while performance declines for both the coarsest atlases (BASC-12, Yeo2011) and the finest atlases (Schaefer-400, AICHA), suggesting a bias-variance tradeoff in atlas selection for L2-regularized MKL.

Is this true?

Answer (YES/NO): NO